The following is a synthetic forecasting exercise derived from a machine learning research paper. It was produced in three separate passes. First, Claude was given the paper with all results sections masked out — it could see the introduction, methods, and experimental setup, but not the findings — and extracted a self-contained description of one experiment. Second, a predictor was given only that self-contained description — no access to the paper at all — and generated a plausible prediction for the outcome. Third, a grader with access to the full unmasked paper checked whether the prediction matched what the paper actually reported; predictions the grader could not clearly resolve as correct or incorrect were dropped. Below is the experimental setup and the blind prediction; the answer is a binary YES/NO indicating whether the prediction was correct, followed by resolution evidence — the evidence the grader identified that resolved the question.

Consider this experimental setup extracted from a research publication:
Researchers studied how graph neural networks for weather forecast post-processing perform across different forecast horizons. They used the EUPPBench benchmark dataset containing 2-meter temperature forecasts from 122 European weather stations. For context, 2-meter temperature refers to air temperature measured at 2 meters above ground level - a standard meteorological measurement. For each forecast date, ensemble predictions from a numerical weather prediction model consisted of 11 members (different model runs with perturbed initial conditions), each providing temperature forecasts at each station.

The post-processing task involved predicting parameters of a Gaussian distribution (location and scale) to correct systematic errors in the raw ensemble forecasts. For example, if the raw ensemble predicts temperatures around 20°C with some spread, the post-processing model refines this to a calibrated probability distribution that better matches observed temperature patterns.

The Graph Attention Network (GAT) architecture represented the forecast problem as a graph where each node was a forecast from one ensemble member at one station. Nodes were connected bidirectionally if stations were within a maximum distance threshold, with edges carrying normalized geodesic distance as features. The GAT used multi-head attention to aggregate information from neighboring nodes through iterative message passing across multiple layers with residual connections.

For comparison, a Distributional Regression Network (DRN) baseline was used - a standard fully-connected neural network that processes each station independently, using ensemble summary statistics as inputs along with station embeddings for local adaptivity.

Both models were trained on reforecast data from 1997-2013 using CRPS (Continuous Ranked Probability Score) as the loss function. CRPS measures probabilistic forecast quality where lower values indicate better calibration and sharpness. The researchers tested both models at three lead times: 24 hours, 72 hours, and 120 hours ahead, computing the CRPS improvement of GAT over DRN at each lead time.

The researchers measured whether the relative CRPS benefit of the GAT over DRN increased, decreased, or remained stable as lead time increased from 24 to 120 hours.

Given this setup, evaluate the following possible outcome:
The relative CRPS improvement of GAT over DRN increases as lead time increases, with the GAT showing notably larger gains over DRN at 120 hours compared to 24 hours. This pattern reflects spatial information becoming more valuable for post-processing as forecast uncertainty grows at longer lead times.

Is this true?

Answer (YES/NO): NO